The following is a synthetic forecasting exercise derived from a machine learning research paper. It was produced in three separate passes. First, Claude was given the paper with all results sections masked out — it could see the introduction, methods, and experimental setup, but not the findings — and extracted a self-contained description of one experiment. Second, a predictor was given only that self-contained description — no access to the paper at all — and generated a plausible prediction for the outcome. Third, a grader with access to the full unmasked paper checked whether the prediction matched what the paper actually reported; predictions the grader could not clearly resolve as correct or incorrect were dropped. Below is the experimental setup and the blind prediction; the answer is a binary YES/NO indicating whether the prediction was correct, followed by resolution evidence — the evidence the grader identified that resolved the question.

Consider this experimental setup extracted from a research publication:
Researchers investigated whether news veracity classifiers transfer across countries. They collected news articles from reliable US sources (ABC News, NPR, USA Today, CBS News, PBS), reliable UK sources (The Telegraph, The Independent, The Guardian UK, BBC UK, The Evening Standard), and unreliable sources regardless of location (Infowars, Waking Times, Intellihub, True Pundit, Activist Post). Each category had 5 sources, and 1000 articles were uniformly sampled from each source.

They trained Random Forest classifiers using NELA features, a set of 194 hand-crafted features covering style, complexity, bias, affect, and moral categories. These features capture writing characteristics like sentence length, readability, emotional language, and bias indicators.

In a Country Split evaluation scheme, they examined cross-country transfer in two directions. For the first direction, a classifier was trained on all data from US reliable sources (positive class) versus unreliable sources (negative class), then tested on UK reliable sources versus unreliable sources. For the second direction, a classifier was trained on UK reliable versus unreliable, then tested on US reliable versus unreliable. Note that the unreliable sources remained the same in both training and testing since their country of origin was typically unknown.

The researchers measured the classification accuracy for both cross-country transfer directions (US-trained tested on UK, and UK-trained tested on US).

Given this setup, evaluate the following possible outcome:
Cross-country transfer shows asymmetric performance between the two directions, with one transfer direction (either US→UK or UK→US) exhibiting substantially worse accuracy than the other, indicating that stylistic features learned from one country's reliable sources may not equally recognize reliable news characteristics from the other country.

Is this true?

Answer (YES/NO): YES